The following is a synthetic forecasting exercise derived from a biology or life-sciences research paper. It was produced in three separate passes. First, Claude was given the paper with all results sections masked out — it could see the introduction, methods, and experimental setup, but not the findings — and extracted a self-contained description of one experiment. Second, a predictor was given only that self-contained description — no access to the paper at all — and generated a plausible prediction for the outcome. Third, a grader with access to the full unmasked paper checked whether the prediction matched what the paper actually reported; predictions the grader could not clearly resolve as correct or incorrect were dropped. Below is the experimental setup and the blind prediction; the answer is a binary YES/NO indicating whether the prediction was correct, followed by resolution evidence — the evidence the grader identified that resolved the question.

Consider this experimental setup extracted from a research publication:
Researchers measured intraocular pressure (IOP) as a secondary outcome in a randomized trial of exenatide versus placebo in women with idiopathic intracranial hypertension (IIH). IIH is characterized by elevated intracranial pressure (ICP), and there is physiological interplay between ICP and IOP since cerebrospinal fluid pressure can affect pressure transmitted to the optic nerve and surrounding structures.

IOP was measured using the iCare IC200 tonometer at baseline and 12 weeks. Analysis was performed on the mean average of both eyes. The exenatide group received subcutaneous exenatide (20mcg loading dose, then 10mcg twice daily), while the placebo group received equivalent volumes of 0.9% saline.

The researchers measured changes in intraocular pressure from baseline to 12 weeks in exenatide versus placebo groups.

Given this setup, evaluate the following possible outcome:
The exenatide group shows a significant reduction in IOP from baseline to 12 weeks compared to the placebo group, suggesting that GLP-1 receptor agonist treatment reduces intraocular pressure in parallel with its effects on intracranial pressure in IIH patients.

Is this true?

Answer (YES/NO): NO